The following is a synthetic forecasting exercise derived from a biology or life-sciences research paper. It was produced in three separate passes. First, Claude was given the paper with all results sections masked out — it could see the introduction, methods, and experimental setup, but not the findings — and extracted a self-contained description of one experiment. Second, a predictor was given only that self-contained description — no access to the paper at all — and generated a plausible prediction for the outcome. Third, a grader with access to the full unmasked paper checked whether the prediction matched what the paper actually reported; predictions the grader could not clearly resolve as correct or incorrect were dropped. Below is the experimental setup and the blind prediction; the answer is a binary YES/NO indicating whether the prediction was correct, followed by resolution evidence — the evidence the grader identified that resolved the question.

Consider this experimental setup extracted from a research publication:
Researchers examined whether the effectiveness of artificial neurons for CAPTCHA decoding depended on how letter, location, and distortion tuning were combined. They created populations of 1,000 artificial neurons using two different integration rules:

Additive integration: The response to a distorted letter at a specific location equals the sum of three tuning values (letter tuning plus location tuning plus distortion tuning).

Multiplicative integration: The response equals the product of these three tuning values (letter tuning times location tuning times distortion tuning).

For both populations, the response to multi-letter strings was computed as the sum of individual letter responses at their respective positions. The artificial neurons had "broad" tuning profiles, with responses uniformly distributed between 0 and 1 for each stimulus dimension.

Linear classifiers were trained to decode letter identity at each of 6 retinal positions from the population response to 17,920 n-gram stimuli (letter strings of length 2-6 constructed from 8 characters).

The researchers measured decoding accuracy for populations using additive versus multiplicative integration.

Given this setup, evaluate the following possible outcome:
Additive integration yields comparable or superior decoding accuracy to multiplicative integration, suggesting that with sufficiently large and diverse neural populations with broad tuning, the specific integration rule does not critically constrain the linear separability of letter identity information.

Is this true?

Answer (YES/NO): NO